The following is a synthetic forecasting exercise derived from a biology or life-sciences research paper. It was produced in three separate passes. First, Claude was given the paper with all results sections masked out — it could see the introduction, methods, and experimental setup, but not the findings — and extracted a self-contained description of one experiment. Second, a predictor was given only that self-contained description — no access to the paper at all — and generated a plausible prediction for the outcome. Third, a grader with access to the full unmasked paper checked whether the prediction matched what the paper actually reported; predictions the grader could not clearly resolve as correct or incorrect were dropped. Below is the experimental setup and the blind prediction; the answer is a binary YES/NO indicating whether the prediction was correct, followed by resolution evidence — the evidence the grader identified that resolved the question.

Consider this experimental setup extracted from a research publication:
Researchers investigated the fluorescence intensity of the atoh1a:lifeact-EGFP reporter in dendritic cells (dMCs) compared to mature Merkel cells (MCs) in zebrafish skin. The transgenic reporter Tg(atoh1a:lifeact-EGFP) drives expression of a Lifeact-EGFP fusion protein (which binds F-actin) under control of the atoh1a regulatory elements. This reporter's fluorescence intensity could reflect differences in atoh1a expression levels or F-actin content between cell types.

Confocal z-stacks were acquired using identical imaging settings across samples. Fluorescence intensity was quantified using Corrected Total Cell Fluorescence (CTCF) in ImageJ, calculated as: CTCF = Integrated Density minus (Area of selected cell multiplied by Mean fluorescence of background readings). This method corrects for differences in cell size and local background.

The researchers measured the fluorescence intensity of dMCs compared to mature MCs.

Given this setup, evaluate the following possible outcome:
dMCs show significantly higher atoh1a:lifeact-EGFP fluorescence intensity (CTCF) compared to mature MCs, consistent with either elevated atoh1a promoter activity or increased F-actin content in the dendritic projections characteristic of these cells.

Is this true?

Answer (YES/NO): NO